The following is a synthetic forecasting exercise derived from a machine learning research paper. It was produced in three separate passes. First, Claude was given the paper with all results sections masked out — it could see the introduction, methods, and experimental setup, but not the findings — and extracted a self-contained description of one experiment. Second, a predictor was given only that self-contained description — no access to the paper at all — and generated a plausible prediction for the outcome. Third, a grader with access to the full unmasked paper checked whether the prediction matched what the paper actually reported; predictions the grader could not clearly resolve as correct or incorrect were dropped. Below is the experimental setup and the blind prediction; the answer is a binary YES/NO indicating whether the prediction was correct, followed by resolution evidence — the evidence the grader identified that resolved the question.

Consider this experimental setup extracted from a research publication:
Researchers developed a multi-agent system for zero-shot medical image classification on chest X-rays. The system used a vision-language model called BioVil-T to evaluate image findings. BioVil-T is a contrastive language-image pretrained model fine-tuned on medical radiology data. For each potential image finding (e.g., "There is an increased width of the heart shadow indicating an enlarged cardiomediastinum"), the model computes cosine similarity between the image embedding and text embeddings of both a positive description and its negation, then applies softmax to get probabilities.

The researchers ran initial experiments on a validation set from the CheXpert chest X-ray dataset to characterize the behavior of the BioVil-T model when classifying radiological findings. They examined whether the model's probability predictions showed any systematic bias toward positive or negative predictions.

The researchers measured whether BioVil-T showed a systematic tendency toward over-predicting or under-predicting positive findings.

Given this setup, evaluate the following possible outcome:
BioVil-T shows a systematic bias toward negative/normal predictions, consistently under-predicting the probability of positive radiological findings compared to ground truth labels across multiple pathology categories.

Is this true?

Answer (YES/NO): NO